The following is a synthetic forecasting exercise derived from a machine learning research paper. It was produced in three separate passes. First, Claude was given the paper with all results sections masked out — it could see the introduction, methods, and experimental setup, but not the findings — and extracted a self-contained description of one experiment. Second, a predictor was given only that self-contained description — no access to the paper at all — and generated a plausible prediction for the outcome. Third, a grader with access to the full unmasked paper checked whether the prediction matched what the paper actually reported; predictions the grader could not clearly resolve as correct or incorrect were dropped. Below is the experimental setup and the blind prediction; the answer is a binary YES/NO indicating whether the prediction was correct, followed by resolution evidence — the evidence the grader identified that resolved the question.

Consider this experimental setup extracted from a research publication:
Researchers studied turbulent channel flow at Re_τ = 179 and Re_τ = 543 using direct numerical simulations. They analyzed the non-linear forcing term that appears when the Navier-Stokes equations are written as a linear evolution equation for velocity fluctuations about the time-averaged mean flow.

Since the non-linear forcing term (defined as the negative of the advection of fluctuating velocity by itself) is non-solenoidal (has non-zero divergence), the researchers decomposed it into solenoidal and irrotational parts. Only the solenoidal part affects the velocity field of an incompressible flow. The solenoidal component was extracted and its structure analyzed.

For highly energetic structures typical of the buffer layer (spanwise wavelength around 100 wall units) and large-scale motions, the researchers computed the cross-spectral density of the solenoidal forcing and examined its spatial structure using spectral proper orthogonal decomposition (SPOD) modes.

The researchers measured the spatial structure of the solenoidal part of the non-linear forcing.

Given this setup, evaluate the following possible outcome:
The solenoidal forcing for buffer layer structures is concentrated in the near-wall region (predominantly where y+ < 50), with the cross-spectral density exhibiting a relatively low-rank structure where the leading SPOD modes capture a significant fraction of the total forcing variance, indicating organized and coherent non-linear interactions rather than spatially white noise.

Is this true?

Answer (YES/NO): YES